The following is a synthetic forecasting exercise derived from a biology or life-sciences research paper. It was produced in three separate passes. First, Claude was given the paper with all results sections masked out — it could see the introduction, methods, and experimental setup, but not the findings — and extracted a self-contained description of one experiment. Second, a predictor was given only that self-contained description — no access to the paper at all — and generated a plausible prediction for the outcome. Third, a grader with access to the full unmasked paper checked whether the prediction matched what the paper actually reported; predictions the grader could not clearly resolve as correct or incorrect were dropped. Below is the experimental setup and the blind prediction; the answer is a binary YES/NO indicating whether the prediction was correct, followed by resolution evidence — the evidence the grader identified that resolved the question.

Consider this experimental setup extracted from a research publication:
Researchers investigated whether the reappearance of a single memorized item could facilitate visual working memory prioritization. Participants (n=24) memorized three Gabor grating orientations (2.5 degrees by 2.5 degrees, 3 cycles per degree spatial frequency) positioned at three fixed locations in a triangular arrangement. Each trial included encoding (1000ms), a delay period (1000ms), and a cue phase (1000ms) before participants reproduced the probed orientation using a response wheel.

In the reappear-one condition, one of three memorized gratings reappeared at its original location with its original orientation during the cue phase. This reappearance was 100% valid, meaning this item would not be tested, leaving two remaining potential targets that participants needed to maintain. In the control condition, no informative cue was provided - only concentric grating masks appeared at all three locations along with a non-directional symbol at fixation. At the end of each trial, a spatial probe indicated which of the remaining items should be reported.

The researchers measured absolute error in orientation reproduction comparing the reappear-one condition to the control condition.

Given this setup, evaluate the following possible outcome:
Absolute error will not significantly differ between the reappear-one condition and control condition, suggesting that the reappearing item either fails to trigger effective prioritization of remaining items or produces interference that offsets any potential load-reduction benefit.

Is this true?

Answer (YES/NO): YES